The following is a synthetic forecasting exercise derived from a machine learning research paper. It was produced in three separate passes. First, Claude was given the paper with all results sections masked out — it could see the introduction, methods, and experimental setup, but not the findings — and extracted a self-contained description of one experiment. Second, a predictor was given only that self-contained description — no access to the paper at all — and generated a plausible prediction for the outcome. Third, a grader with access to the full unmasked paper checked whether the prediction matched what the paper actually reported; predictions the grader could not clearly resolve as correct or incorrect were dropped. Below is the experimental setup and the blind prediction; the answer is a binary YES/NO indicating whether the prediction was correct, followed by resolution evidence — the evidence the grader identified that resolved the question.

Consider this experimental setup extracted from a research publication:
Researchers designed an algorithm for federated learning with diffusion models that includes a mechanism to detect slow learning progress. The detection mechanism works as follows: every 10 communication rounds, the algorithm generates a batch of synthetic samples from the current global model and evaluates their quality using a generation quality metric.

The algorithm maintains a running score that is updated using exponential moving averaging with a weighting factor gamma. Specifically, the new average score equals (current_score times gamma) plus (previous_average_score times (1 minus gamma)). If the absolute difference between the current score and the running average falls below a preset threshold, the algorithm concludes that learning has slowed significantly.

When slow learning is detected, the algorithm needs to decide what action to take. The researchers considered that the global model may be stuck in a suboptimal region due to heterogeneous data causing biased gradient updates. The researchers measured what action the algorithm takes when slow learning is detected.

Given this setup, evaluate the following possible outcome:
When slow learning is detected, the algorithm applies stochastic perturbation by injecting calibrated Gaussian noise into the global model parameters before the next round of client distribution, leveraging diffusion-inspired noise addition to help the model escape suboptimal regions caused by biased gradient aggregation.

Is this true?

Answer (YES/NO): NO